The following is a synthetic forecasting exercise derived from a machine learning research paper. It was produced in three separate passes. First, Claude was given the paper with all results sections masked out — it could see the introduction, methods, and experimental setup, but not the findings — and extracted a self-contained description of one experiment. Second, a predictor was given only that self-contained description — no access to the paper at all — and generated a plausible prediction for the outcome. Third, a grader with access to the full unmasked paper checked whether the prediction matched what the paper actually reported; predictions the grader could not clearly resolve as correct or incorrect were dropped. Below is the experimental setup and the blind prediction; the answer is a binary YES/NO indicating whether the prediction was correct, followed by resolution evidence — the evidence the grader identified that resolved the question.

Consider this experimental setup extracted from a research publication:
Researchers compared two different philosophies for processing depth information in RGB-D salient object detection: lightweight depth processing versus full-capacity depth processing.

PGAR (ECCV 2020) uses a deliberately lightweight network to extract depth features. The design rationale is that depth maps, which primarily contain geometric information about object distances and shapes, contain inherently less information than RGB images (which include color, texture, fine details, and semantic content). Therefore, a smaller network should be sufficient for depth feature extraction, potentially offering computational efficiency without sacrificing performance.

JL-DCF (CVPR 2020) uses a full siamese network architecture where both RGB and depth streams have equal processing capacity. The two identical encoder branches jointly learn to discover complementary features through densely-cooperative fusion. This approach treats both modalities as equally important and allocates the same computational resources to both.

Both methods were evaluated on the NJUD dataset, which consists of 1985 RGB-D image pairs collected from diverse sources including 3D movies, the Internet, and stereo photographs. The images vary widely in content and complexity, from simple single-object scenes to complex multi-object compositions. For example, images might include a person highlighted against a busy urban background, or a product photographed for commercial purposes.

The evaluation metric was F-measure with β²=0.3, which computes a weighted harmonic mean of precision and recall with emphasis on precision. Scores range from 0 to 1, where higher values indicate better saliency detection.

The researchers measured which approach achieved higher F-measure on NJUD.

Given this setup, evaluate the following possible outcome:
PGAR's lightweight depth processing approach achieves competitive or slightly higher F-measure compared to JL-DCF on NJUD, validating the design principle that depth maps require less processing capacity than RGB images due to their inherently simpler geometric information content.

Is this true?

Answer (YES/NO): YES